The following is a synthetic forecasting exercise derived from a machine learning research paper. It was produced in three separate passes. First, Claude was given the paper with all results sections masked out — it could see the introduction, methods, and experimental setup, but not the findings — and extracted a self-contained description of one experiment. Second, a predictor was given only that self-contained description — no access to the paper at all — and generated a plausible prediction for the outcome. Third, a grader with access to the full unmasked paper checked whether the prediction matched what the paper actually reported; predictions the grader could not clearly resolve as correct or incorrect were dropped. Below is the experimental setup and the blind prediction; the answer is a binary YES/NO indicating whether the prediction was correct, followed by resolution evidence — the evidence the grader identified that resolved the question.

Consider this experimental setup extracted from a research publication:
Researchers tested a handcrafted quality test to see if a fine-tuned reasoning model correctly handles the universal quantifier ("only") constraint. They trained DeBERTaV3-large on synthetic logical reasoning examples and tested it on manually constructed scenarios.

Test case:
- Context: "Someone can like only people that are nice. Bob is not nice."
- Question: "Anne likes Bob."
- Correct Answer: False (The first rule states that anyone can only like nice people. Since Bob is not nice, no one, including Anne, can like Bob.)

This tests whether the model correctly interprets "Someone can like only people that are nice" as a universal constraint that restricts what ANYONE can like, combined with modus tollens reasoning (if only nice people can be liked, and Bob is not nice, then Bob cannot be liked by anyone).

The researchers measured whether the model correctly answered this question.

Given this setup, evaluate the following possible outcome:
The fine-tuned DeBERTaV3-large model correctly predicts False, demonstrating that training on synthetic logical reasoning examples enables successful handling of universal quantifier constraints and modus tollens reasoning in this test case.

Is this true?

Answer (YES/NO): NO